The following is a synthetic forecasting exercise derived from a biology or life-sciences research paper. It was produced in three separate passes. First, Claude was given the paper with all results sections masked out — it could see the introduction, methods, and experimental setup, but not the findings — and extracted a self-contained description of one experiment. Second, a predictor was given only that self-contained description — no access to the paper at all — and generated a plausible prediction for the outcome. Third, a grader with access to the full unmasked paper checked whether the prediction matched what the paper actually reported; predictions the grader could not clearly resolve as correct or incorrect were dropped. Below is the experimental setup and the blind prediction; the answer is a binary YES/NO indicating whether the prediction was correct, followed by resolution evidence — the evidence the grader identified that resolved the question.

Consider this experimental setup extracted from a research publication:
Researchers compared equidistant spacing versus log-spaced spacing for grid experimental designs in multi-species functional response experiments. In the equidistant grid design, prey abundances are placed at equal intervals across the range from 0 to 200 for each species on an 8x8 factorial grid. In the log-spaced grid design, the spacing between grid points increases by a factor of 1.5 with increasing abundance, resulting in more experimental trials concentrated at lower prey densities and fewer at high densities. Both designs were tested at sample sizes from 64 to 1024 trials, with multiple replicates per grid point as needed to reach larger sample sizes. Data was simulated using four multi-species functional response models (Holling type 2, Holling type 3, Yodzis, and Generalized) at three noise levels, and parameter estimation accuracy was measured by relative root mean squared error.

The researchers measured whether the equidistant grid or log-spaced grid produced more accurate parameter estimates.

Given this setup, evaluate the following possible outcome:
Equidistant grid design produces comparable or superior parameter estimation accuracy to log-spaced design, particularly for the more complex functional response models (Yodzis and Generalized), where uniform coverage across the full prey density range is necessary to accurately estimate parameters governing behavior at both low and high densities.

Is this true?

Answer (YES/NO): NO